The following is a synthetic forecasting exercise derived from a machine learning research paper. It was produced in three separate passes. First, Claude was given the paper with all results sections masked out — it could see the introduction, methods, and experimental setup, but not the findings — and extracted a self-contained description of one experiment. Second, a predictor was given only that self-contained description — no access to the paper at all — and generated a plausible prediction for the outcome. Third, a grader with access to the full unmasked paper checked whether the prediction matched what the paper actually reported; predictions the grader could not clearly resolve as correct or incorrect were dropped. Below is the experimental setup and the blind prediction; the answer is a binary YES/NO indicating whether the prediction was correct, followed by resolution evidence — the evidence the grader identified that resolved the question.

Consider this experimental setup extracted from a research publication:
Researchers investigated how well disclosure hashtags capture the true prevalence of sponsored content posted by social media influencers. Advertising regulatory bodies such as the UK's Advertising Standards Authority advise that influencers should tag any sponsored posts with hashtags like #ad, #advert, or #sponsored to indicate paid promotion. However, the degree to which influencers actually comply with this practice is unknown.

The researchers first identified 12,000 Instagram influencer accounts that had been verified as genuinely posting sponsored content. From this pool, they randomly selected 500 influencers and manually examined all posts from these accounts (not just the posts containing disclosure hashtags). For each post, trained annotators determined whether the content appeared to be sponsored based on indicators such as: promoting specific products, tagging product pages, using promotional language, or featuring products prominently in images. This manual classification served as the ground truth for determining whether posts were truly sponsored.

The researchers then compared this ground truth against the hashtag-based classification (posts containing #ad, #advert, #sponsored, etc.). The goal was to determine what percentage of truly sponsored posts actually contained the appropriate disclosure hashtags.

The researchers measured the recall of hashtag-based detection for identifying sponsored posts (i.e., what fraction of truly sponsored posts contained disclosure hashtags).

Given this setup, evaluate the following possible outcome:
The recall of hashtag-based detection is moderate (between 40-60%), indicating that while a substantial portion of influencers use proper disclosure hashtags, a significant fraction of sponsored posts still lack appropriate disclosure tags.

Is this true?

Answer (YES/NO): NO